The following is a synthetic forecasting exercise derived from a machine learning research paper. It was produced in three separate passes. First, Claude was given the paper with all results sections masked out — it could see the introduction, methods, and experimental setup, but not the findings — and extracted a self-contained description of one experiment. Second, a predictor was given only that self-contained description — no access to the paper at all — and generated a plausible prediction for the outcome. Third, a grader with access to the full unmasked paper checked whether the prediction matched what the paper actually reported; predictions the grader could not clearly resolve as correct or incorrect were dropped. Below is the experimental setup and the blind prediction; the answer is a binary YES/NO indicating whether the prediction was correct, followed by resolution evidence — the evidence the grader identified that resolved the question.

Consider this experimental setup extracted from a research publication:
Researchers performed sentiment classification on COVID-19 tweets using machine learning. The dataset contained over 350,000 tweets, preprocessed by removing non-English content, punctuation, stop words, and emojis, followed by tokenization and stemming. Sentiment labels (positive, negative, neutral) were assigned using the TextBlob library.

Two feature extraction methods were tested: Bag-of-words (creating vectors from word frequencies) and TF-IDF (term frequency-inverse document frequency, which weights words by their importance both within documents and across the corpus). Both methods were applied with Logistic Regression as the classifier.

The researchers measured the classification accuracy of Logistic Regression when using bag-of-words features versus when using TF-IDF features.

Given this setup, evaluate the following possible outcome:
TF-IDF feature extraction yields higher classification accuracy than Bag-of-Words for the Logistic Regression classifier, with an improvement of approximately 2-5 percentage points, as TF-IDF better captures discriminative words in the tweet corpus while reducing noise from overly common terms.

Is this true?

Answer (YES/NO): NO